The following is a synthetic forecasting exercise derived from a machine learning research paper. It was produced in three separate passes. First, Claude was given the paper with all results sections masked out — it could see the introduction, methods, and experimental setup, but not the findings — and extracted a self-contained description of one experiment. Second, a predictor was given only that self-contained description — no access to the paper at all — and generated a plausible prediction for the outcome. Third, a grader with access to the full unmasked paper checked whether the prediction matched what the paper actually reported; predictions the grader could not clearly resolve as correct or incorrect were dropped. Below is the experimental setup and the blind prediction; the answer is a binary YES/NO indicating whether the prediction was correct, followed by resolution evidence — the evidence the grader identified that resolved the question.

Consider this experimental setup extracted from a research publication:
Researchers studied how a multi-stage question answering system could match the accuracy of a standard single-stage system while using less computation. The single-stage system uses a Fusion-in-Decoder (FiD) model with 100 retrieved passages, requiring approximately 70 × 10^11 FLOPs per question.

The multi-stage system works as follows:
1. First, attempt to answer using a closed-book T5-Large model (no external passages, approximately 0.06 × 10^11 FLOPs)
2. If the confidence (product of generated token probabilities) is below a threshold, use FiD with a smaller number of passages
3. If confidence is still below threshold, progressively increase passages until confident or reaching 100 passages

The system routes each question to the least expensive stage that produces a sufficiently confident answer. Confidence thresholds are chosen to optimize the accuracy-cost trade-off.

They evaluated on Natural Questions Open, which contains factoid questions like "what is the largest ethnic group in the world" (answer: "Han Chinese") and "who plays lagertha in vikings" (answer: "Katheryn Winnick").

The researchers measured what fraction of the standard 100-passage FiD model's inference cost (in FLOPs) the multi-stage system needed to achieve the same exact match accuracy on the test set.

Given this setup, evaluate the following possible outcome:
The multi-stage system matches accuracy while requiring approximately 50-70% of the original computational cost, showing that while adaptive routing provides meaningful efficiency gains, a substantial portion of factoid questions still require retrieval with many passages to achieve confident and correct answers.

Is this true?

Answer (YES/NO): NO